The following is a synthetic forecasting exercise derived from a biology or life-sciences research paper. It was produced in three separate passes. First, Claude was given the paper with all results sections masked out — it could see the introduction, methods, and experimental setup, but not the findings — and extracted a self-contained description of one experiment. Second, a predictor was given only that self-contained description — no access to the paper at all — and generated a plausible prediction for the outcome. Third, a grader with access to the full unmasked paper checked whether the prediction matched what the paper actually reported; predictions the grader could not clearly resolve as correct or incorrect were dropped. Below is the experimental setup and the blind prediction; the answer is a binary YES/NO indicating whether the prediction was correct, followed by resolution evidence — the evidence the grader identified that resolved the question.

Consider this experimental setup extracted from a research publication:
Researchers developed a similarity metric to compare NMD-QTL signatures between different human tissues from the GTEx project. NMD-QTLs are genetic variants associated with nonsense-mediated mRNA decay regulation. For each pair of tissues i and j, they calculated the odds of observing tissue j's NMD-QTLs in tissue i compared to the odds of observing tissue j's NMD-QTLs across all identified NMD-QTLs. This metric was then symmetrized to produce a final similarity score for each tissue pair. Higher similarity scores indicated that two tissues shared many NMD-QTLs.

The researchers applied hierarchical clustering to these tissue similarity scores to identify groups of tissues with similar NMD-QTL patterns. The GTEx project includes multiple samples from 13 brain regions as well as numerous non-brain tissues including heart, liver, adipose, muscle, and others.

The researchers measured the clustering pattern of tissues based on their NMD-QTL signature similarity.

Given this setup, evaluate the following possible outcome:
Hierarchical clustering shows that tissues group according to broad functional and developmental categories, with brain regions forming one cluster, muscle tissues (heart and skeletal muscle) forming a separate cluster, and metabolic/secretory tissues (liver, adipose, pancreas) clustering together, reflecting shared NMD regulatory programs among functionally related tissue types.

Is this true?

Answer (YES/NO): NO